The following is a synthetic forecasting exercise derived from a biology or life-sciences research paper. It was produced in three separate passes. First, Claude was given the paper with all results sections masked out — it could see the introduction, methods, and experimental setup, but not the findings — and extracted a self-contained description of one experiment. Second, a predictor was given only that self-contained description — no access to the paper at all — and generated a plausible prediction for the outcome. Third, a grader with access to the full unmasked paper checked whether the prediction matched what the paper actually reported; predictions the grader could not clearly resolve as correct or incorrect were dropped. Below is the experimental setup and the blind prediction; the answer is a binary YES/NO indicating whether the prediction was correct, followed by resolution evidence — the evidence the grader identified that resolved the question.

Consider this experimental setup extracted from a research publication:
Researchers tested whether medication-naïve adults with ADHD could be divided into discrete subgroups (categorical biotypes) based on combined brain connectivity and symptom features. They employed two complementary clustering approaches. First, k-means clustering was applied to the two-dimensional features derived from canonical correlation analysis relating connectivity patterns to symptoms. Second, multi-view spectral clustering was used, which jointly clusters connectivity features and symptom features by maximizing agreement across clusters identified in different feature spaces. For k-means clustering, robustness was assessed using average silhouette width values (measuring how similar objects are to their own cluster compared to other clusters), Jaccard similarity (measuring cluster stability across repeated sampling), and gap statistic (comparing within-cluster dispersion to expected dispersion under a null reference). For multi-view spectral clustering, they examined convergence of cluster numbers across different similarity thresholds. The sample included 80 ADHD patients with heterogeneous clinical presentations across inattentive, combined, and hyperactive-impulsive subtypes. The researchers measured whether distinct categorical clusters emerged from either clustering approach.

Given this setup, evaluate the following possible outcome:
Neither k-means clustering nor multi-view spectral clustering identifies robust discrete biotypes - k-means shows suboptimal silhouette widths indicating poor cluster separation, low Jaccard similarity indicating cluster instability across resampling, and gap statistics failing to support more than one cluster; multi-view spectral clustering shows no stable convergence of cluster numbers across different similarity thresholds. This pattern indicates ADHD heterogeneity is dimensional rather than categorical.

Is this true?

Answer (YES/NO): YES